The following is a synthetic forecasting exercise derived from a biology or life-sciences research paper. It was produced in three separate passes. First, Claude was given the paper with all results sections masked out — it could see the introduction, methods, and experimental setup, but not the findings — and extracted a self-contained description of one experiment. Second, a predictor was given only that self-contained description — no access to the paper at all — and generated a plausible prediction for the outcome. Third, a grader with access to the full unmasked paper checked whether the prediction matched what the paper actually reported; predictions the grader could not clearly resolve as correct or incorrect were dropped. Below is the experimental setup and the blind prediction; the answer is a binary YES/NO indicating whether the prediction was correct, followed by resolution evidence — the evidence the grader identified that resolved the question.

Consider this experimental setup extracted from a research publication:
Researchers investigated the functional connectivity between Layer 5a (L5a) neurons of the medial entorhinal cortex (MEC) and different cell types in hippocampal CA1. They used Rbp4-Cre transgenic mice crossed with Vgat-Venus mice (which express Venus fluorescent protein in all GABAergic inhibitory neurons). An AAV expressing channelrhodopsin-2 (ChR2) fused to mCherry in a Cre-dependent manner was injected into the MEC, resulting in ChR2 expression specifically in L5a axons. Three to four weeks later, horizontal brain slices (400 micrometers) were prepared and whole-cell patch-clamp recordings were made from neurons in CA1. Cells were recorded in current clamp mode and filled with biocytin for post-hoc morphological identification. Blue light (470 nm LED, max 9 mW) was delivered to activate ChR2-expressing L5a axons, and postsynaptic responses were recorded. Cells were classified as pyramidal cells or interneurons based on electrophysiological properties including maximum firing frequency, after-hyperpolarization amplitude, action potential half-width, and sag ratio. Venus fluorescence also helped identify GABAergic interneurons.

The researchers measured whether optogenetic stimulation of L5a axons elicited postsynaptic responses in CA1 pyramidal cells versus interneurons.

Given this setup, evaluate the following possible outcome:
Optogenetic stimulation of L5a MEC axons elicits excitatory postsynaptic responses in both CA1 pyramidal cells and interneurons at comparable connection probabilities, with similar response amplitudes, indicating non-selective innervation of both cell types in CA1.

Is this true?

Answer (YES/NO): NO